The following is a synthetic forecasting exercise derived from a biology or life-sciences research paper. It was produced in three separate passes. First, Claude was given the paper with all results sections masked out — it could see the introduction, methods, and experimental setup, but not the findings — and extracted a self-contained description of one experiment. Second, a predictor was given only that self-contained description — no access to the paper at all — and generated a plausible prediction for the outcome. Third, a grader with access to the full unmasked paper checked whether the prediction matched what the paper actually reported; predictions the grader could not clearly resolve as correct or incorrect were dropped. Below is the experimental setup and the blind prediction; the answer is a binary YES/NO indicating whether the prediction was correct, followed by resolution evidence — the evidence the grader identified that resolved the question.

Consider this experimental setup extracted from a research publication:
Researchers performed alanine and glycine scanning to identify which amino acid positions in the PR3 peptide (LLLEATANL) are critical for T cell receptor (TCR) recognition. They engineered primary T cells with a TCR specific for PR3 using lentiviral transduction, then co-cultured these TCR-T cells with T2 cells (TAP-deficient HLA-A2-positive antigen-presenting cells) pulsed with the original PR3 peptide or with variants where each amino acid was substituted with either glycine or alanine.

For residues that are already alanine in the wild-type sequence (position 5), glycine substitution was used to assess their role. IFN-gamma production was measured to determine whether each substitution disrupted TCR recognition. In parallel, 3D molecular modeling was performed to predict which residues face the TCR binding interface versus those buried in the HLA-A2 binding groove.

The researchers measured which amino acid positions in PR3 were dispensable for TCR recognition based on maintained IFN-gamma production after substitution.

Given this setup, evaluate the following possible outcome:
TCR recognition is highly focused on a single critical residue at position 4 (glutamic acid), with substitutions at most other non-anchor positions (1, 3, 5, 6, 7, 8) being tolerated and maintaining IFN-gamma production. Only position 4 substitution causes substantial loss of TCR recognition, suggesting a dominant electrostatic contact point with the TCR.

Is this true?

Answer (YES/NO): NO